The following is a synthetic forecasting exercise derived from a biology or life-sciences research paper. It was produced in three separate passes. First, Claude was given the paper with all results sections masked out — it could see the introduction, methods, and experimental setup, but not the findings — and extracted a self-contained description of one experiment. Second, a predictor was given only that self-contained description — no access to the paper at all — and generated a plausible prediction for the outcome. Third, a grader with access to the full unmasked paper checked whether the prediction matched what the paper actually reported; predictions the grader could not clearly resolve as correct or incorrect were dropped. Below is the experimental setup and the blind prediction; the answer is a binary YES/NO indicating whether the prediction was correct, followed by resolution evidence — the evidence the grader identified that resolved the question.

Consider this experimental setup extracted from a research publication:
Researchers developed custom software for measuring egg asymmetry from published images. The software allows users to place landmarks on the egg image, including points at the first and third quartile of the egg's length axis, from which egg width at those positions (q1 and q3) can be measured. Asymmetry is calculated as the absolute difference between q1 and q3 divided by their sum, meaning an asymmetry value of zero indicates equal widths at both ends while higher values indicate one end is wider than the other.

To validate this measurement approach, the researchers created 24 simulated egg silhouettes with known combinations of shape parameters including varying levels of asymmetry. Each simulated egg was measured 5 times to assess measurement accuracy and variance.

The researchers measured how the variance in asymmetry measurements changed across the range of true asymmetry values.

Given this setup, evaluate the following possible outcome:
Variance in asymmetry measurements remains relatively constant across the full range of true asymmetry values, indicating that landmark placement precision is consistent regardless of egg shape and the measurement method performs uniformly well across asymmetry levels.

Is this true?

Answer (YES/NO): NO